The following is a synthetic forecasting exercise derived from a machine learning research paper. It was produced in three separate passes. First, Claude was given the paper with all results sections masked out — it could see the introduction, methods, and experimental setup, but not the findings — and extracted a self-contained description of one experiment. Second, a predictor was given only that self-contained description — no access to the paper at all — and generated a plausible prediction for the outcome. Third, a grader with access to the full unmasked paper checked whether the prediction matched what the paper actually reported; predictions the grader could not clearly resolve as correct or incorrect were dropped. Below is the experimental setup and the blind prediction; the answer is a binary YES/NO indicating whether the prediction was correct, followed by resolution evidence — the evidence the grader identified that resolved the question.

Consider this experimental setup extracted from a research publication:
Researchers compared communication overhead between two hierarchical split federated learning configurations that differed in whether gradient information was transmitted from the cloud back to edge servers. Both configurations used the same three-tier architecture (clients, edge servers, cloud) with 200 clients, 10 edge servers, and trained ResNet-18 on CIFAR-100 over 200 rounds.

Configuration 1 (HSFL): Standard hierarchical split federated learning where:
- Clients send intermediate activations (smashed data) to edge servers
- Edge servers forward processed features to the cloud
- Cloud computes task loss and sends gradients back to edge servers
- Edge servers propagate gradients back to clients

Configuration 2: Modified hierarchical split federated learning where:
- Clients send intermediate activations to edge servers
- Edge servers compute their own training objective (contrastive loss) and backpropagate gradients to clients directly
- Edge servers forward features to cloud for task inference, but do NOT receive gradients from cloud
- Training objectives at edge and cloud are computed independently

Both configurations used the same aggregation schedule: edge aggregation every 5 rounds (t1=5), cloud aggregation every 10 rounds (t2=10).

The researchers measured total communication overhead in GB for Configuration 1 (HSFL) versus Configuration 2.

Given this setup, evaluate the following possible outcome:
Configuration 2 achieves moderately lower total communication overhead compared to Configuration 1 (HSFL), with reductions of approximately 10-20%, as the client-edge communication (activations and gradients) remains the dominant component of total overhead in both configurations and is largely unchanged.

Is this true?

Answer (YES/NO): YES